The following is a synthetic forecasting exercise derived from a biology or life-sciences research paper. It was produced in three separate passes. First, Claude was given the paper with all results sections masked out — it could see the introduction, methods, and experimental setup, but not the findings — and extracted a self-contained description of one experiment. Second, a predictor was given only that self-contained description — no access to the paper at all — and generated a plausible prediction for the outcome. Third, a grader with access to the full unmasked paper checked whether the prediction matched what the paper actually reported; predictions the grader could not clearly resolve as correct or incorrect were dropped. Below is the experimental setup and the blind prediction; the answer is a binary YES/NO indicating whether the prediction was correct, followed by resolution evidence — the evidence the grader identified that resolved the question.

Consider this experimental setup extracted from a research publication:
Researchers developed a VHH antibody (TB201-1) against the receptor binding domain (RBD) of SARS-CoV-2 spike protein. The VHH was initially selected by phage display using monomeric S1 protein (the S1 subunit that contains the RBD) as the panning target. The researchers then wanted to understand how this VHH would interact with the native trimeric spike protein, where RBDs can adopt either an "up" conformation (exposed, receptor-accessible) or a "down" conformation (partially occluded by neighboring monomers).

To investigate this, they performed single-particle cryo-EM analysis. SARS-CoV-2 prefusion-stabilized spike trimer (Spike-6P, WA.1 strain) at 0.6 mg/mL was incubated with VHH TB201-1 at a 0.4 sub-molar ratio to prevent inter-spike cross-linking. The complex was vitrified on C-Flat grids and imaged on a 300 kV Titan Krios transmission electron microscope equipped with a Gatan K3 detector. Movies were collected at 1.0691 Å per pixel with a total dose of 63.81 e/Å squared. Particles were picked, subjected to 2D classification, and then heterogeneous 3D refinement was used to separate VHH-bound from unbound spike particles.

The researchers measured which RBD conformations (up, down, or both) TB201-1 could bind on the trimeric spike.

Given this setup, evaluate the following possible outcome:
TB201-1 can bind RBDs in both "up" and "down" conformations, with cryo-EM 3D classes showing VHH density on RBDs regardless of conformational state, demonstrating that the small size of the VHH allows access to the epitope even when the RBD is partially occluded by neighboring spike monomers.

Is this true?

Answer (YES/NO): YES